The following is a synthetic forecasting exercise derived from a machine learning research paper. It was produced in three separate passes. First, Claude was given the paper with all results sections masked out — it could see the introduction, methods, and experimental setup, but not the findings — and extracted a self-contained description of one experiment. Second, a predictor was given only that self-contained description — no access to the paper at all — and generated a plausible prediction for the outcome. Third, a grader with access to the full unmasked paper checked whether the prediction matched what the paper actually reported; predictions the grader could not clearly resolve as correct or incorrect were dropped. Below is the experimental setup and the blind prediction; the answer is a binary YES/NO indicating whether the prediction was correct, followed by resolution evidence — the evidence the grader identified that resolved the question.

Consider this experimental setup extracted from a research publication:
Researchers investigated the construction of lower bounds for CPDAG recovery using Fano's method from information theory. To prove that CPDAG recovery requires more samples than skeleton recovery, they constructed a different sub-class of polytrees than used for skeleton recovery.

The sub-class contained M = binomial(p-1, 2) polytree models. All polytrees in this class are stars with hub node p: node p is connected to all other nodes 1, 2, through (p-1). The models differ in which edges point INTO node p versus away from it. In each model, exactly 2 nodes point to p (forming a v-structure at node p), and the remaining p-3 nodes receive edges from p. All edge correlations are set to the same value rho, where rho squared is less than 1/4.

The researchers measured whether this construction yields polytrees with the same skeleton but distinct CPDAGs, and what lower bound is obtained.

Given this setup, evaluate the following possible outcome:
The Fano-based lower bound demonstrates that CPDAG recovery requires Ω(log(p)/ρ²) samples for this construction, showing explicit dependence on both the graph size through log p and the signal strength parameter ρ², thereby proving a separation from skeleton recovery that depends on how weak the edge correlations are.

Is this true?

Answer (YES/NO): NO